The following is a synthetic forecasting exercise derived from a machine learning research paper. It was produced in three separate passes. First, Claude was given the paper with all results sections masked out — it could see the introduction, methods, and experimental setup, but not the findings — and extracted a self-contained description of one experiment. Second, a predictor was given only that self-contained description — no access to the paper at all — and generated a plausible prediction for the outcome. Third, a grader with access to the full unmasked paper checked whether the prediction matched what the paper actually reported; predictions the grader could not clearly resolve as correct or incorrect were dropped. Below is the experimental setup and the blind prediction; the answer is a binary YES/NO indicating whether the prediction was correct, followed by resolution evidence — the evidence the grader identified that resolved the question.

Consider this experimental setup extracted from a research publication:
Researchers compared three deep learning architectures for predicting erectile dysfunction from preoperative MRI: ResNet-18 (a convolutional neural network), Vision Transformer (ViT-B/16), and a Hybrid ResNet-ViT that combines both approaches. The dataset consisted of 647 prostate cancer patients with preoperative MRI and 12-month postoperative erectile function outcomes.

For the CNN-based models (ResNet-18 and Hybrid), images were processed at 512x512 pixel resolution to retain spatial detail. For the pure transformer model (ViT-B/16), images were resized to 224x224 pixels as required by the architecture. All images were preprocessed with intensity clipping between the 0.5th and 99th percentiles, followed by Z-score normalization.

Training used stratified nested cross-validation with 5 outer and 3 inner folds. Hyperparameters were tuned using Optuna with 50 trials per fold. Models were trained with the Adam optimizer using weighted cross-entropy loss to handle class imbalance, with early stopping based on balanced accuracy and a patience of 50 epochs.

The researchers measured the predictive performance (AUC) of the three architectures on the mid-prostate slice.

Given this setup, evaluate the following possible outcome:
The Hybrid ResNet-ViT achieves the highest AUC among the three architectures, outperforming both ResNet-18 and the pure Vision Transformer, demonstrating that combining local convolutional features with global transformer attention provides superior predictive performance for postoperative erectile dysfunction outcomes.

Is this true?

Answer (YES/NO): YES